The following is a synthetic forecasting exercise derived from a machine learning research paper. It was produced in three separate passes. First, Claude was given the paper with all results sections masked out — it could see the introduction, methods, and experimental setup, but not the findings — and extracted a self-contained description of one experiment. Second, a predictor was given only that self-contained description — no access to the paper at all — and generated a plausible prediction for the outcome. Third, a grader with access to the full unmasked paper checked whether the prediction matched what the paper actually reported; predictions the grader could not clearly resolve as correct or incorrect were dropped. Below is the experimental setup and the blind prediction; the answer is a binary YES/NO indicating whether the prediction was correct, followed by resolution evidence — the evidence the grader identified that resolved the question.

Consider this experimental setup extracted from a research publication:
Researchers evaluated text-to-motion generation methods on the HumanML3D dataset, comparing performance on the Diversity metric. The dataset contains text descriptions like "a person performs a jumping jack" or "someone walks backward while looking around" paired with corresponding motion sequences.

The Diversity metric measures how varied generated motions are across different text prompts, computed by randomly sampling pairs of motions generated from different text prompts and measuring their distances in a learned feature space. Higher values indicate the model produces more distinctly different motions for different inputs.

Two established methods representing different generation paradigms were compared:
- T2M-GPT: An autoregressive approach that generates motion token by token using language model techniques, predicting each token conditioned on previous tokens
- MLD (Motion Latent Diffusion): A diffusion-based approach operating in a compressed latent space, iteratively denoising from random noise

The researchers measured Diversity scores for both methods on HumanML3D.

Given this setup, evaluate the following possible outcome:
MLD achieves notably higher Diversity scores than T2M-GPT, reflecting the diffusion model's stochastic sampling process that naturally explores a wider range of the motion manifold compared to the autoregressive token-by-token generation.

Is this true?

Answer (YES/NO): NO